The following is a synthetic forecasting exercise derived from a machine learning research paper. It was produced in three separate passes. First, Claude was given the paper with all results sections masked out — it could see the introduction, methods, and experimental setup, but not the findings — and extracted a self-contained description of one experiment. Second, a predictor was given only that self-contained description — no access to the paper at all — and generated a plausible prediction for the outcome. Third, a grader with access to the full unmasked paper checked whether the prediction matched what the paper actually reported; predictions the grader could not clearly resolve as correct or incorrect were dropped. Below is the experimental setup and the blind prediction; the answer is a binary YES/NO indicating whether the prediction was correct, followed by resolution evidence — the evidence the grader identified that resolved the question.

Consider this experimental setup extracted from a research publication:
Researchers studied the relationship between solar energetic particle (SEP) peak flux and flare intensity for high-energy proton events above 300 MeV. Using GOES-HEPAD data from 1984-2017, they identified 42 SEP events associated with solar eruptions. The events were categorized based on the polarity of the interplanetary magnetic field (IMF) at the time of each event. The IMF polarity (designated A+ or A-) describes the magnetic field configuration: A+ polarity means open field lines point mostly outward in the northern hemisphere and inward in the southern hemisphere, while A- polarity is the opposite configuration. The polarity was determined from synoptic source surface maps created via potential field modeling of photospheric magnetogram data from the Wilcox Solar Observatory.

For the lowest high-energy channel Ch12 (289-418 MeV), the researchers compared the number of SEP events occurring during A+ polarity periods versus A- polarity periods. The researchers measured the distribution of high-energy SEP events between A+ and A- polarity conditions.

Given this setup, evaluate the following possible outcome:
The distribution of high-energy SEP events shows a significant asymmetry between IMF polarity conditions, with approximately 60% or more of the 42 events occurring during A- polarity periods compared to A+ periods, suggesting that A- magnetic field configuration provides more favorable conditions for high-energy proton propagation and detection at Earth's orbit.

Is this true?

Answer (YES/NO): YES